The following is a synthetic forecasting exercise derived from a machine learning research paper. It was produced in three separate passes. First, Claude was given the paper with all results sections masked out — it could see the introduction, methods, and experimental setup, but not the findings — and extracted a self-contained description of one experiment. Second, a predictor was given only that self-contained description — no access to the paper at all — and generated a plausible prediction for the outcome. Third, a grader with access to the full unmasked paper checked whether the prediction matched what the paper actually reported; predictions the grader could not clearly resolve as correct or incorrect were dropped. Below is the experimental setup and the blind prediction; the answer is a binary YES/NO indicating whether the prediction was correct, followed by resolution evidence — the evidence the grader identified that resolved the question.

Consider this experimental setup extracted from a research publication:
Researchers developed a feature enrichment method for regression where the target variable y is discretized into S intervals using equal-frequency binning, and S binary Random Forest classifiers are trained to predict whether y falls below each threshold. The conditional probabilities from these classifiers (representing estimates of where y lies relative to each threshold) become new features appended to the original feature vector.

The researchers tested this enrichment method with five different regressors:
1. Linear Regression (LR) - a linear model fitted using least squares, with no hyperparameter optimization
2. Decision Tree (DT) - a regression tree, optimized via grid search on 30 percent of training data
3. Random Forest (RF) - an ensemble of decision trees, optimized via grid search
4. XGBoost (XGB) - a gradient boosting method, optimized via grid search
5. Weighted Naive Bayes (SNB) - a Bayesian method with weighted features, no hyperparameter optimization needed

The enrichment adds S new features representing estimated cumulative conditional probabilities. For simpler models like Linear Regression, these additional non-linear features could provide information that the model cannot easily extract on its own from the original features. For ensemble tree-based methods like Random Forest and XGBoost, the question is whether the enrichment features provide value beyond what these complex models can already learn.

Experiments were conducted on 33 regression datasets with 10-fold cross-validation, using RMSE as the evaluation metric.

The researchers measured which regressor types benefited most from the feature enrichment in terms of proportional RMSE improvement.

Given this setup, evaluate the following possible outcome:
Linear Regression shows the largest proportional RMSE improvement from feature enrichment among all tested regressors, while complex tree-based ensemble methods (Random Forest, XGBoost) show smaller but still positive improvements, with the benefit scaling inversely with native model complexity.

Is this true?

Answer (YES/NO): NO